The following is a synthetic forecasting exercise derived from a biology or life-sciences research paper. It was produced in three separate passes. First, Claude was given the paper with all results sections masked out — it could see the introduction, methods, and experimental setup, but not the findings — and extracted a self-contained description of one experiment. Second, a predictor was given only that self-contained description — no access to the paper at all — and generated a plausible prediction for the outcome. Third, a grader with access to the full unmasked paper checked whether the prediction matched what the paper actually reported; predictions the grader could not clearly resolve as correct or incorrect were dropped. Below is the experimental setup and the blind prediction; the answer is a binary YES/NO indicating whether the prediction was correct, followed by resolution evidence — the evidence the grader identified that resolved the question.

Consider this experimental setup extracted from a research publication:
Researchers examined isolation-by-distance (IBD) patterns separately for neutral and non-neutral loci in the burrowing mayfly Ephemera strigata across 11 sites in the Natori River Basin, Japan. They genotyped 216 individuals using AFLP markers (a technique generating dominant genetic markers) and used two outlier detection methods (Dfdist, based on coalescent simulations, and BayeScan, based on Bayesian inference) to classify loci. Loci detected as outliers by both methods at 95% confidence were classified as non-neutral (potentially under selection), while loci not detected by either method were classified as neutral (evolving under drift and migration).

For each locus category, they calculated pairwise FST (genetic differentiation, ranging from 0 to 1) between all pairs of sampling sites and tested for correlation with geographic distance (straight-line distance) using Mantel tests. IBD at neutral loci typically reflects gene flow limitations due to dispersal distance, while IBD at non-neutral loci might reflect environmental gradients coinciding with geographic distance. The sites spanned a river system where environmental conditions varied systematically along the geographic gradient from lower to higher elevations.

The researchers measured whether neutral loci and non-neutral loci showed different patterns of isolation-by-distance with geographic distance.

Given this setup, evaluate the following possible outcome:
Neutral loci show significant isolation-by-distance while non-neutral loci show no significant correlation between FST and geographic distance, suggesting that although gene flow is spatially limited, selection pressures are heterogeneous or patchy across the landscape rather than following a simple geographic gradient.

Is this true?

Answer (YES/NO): NO